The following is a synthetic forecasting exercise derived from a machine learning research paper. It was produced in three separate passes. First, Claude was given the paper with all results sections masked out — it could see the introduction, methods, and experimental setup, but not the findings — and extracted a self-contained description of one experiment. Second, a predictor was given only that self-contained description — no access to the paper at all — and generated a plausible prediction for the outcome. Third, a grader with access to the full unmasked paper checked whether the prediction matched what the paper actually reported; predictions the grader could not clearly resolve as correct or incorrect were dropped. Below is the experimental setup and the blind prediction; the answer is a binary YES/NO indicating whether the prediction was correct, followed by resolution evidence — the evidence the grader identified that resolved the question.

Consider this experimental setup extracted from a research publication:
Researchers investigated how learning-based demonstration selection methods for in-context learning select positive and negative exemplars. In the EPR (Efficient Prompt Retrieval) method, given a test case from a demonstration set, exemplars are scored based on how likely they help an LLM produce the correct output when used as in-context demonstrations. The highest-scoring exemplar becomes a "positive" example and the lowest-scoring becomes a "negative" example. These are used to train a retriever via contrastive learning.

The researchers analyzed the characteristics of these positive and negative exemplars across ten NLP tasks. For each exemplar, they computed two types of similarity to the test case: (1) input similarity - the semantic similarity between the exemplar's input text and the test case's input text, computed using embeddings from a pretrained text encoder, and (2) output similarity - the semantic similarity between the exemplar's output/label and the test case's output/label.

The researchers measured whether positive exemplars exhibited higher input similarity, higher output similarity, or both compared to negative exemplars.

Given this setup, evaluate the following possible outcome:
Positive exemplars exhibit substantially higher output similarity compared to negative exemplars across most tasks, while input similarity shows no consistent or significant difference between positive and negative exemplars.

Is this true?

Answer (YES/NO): NO